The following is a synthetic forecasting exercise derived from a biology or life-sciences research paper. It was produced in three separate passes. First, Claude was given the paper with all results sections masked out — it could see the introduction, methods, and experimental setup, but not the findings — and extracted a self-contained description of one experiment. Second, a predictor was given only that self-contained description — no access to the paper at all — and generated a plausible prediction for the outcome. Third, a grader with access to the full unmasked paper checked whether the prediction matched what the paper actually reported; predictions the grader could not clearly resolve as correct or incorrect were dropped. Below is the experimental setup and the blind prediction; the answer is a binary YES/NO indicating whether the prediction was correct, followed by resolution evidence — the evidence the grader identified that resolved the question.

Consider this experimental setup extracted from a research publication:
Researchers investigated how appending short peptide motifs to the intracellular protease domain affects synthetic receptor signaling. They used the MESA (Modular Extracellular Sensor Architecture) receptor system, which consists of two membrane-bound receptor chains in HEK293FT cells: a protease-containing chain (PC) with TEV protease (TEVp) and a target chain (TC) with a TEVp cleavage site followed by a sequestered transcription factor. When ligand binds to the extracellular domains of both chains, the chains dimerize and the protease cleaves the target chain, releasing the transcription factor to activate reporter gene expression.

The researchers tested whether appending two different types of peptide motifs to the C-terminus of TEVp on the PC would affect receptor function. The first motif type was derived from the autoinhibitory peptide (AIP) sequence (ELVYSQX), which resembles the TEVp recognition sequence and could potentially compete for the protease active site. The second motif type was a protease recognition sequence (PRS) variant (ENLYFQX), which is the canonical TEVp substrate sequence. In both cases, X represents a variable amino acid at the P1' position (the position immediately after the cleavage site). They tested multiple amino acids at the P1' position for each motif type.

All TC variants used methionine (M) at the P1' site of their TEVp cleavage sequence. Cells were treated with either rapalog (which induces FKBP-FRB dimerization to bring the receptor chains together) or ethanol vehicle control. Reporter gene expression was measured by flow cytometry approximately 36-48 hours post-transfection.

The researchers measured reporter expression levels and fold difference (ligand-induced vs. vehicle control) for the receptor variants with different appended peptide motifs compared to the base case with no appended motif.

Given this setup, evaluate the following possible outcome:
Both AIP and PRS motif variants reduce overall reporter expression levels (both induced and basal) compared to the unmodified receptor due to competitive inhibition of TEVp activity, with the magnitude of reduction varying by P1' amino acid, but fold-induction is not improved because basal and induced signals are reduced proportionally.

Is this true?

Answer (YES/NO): NO